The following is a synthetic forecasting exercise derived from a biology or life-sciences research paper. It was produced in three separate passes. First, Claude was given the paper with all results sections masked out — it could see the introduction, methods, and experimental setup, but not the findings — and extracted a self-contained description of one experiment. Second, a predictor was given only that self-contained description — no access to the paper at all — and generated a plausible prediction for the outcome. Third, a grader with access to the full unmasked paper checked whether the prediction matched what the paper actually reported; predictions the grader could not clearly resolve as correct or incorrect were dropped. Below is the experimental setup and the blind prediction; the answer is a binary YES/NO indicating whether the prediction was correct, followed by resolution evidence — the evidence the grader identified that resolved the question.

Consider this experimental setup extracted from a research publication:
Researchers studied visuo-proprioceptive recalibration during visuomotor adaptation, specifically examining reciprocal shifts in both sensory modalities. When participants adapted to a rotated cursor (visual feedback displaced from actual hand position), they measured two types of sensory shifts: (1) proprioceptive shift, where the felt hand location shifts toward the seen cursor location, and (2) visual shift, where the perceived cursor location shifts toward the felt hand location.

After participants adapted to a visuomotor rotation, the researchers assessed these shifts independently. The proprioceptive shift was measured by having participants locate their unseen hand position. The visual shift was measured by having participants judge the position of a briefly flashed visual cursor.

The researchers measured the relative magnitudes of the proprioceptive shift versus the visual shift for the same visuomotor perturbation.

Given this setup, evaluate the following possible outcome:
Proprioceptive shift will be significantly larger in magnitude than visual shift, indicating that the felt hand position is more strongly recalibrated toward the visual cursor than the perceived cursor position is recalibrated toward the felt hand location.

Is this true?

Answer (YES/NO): YES